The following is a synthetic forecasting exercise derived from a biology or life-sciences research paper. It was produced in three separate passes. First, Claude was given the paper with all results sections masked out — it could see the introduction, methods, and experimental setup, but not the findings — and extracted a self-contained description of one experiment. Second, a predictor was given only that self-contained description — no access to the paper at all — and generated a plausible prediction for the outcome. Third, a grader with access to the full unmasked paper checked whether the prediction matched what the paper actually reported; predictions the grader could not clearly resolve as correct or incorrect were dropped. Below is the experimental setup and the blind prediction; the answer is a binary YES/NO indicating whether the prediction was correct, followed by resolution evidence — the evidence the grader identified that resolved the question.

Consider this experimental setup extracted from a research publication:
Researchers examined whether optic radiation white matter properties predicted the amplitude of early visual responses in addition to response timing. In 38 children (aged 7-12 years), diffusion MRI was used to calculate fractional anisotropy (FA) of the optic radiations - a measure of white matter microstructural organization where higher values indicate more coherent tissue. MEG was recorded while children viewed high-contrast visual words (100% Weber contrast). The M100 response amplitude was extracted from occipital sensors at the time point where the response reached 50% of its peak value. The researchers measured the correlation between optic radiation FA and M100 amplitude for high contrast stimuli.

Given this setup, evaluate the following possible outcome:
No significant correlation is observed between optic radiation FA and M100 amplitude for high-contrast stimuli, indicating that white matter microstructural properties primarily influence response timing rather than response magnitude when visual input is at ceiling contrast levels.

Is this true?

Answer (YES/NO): NO